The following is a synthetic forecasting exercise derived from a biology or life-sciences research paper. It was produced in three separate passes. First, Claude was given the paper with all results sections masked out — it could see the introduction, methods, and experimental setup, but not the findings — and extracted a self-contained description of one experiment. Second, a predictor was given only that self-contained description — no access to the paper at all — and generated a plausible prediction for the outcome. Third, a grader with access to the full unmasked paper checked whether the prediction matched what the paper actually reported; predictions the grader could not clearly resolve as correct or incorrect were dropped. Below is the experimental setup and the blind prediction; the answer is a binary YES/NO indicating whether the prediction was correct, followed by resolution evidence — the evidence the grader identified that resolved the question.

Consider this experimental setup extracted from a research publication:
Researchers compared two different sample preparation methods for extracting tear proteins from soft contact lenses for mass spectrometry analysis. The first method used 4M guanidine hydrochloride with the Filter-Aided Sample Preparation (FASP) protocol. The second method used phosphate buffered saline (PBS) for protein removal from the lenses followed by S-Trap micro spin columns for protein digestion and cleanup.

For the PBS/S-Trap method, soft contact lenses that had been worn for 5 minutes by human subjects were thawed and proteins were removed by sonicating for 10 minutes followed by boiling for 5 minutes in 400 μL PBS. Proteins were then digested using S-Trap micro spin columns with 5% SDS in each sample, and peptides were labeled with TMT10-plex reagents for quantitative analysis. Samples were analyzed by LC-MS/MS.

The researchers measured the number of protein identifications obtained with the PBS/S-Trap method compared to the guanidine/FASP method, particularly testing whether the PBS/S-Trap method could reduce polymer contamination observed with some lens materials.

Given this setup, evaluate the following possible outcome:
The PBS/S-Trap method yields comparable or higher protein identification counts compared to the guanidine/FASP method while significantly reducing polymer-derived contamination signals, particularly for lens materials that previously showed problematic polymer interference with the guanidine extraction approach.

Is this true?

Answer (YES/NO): NO